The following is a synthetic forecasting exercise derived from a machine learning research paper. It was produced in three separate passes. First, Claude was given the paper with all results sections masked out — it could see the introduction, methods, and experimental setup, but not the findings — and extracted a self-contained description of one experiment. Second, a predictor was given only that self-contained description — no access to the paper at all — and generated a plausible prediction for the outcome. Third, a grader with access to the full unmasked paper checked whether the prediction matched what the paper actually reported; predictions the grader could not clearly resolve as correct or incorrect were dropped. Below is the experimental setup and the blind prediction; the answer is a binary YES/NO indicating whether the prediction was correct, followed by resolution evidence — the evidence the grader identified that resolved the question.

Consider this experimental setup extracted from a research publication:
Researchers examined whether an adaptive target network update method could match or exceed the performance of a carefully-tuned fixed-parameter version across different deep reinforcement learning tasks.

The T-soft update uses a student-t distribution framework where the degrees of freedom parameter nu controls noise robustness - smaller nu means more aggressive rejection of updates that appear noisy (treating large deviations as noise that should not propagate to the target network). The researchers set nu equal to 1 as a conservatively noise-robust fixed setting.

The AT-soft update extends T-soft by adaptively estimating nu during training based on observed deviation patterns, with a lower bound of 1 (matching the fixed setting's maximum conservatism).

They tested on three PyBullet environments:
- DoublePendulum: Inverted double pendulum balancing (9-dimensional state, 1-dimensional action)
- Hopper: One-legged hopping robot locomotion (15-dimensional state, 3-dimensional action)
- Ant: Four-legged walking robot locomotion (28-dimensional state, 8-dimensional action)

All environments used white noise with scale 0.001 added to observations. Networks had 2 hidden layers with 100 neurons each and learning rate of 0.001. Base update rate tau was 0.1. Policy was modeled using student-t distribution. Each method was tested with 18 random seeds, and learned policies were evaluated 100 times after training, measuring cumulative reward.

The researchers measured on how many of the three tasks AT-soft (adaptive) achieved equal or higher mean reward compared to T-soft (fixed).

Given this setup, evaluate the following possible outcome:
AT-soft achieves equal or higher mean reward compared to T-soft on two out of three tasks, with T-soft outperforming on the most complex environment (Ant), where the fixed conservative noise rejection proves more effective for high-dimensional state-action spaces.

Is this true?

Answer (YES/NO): NO